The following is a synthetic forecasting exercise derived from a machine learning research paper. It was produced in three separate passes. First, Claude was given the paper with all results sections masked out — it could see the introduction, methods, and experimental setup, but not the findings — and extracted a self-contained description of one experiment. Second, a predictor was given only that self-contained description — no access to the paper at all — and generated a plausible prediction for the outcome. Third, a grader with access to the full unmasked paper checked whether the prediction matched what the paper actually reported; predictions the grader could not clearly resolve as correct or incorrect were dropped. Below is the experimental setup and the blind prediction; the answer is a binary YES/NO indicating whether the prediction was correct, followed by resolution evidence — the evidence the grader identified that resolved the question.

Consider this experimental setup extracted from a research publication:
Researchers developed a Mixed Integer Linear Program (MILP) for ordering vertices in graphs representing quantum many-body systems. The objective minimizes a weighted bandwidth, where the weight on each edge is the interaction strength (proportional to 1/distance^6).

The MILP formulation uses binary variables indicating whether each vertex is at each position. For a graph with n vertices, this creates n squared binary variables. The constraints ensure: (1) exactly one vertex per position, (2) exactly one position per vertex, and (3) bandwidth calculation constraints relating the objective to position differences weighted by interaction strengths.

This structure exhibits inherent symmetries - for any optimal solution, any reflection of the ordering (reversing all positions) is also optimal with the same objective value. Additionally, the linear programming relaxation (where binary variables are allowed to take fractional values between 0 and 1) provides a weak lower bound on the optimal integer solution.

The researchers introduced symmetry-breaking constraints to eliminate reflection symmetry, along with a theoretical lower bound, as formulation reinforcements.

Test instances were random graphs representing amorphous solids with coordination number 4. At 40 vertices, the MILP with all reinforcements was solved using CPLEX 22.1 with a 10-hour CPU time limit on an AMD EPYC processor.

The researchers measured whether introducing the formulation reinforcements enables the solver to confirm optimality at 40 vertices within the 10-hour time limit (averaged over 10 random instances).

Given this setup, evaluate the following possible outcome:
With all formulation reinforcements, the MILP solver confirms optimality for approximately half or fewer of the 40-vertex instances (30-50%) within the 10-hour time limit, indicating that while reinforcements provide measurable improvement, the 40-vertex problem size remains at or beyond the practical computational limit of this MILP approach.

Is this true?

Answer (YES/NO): NO